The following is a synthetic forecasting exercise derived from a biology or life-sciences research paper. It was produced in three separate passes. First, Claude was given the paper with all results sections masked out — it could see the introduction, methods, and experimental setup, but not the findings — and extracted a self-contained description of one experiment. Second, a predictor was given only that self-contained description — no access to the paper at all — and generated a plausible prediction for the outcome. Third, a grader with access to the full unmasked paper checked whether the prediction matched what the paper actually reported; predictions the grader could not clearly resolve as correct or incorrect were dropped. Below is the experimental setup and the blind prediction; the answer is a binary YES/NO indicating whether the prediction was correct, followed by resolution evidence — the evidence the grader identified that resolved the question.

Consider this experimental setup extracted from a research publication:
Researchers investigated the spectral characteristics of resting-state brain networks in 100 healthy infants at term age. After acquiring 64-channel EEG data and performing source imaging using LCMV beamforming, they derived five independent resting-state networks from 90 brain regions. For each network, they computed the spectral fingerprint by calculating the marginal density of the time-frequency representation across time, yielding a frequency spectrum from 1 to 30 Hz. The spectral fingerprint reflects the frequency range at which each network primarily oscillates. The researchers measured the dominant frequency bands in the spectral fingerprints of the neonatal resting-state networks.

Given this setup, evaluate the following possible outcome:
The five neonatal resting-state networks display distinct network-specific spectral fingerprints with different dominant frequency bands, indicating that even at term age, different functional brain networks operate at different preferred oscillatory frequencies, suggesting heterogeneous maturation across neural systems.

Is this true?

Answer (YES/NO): YES